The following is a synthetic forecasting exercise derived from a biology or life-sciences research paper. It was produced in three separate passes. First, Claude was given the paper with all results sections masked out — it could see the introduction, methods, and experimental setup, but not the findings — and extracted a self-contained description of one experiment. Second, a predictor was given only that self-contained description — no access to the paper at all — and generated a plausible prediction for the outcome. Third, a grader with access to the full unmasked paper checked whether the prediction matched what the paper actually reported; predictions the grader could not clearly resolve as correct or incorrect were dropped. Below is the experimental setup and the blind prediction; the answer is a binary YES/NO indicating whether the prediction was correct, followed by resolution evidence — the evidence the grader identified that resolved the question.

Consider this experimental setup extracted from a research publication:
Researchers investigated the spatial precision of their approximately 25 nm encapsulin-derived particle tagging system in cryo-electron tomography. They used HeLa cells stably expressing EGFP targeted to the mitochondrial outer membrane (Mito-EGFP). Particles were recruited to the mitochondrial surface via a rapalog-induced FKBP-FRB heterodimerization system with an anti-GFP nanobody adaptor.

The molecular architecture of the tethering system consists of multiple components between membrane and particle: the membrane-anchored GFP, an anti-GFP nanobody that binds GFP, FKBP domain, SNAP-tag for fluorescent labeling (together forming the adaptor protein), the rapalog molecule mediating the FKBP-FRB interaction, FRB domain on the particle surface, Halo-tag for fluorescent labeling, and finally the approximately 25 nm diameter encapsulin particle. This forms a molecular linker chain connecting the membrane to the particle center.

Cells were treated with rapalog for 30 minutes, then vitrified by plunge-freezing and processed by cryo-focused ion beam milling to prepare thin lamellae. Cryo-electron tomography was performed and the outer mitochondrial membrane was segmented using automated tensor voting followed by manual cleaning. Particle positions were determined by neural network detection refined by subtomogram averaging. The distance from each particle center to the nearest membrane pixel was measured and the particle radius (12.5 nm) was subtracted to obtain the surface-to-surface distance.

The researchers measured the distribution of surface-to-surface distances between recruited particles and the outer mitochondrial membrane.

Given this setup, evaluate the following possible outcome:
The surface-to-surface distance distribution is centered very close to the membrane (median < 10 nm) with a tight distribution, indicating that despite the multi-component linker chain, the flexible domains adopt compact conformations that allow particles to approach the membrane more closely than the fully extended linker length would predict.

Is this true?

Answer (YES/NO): NO